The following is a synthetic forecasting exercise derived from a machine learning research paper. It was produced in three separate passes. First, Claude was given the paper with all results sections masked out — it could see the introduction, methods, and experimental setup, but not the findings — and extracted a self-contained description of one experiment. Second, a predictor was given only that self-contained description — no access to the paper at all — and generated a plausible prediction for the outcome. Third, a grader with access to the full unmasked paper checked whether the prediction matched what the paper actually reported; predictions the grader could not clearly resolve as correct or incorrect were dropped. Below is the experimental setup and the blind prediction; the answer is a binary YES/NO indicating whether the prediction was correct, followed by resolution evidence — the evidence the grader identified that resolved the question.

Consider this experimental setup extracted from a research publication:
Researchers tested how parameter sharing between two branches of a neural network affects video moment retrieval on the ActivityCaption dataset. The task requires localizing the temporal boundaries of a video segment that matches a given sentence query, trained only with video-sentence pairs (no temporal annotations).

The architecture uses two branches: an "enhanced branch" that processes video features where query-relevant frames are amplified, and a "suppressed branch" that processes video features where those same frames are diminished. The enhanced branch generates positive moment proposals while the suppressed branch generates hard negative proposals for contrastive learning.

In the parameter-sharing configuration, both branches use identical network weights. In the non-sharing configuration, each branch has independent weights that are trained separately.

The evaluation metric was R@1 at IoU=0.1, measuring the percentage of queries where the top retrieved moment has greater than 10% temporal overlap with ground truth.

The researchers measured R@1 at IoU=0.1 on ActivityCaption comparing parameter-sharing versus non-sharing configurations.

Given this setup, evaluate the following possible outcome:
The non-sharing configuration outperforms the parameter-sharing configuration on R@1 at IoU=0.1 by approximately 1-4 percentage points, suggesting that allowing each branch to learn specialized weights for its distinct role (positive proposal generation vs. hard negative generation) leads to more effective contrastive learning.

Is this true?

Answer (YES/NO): NO